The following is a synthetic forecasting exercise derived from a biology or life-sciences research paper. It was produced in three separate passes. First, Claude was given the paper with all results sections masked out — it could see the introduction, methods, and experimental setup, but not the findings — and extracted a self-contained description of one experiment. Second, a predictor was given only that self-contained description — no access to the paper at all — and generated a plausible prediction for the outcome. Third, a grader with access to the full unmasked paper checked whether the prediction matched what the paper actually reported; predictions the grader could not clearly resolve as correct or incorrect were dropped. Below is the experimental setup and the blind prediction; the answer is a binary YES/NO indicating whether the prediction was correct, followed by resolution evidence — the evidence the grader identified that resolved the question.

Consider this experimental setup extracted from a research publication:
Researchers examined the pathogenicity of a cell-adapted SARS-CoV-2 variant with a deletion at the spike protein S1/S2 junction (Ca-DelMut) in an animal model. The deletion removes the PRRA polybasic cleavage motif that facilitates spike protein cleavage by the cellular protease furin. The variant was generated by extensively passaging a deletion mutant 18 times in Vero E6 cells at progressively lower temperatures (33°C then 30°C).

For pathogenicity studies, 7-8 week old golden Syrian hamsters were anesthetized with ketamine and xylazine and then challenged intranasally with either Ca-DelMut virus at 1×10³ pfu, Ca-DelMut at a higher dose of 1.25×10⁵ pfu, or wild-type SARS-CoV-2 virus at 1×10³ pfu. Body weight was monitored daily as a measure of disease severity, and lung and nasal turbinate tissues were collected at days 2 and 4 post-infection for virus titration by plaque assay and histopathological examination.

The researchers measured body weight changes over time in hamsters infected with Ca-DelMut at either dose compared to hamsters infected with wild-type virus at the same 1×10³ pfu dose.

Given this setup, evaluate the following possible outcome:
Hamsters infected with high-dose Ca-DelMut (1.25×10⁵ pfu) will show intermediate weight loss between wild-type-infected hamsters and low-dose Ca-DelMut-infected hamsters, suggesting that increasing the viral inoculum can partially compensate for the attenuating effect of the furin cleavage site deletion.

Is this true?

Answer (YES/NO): NO